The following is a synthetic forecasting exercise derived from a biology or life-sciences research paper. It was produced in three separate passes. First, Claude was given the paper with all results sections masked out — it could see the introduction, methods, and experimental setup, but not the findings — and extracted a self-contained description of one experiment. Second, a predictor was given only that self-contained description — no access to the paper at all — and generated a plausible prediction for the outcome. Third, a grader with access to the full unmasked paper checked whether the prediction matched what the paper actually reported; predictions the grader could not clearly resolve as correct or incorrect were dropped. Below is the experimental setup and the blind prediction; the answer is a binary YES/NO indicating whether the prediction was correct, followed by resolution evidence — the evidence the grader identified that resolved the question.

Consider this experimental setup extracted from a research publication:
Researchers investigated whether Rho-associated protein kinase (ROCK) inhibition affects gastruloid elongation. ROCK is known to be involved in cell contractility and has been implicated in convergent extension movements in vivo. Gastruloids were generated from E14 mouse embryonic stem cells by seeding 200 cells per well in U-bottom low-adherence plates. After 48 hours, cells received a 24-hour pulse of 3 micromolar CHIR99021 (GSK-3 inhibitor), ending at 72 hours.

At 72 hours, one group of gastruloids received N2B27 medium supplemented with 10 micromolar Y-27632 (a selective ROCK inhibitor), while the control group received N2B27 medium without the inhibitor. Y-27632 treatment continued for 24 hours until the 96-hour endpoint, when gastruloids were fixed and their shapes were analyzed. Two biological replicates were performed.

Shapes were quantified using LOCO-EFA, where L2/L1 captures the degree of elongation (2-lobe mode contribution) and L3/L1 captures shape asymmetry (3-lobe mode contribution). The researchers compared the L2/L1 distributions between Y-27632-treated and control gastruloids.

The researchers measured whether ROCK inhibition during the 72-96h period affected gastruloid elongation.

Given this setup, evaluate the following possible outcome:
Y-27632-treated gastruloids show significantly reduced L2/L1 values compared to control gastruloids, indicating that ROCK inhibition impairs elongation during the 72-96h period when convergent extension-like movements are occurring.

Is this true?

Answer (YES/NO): YES